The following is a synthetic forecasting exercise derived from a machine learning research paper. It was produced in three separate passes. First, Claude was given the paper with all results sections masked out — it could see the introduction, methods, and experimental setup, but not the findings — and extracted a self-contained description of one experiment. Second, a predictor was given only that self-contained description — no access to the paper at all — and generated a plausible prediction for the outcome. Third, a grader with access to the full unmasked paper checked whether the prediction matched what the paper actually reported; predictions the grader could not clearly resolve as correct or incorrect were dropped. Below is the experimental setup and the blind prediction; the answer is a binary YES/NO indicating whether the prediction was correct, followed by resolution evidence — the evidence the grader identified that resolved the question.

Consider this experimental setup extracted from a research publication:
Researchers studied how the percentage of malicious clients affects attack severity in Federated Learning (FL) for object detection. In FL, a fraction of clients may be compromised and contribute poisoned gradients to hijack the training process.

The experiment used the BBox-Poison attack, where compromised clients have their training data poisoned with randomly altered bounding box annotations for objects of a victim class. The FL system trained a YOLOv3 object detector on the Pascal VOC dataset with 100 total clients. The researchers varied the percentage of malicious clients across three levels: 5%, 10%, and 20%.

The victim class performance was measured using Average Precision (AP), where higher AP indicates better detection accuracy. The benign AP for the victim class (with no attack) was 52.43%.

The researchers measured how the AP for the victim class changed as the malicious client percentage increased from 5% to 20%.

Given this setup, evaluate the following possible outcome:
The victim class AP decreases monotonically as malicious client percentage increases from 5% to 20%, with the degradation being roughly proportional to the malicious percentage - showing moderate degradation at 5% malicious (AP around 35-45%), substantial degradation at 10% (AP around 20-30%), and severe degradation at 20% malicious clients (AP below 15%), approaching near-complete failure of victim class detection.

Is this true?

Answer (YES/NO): NO